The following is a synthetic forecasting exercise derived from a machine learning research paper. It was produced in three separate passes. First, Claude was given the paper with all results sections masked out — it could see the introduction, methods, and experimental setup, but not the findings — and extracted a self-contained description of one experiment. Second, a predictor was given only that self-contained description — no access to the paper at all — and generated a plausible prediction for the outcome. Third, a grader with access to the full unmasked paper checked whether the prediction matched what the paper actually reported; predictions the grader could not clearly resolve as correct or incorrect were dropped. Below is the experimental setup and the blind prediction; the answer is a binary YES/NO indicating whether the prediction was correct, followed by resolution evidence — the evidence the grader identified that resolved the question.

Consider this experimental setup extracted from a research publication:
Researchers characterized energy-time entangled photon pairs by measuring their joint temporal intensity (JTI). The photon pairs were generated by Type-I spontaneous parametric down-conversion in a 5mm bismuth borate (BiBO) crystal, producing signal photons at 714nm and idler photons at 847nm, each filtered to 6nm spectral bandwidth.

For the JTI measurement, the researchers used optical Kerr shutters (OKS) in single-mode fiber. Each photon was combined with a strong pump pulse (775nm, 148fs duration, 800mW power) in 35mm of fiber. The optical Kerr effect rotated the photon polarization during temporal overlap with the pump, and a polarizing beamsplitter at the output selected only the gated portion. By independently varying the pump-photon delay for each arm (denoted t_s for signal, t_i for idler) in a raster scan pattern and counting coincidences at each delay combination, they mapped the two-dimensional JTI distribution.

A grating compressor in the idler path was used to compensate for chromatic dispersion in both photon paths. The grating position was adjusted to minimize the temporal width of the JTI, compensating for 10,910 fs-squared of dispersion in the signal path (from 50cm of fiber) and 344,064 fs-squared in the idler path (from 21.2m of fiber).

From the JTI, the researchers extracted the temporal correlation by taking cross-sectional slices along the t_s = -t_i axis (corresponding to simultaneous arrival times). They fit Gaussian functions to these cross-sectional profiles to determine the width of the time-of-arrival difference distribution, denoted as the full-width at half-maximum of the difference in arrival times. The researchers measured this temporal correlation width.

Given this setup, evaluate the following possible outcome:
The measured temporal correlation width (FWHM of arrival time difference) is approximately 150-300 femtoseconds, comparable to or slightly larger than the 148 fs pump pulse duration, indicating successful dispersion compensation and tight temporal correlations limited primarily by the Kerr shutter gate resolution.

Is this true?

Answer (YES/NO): NO